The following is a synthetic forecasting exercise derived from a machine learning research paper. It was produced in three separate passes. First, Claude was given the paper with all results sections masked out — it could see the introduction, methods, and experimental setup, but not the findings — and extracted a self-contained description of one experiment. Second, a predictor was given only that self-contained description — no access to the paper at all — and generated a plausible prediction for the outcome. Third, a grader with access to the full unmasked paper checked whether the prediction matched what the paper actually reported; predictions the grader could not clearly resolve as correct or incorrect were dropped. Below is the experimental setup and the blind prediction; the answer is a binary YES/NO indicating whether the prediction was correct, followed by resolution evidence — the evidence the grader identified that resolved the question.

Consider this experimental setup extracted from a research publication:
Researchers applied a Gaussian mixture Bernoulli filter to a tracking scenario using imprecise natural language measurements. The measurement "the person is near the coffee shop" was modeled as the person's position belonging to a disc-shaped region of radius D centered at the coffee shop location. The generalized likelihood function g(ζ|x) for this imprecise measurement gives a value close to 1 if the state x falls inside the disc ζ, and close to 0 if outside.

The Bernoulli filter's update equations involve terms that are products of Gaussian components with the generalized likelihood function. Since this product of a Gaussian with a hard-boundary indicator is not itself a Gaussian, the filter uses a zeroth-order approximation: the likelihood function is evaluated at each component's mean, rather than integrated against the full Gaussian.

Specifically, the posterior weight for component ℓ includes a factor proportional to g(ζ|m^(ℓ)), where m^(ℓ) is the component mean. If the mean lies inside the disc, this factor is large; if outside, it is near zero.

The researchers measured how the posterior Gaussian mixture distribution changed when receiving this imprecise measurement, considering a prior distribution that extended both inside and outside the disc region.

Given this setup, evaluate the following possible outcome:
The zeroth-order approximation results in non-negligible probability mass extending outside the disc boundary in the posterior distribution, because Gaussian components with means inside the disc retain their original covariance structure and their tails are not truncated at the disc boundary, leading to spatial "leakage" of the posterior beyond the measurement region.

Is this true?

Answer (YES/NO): YES